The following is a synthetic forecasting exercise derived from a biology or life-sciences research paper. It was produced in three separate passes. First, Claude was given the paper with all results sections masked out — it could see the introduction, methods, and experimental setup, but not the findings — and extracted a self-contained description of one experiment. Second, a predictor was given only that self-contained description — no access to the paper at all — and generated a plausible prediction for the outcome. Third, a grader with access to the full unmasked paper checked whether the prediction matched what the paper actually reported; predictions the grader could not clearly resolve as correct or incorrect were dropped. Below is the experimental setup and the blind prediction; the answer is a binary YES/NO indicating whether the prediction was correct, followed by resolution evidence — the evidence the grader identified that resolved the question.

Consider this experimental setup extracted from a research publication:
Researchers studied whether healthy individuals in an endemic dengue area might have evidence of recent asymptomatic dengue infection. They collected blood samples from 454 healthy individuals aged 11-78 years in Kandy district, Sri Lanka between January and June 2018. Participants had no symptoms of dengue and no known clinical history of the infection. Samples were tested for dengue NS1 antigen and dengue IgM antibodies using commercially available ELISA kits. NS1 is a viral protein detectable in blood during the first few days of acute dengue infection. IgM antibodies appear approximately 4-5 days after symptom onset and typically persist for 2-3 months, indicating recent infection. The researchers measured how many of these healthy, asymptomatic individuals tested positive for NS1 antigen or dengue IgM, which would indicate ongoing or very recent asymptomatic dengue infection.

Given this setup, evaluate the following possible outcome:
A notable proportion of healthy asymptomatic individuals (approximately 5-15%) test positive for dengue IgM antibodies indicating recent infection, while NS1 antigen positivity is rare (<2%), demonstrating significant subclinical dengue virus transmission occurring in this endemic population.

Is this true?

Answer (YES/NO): NO